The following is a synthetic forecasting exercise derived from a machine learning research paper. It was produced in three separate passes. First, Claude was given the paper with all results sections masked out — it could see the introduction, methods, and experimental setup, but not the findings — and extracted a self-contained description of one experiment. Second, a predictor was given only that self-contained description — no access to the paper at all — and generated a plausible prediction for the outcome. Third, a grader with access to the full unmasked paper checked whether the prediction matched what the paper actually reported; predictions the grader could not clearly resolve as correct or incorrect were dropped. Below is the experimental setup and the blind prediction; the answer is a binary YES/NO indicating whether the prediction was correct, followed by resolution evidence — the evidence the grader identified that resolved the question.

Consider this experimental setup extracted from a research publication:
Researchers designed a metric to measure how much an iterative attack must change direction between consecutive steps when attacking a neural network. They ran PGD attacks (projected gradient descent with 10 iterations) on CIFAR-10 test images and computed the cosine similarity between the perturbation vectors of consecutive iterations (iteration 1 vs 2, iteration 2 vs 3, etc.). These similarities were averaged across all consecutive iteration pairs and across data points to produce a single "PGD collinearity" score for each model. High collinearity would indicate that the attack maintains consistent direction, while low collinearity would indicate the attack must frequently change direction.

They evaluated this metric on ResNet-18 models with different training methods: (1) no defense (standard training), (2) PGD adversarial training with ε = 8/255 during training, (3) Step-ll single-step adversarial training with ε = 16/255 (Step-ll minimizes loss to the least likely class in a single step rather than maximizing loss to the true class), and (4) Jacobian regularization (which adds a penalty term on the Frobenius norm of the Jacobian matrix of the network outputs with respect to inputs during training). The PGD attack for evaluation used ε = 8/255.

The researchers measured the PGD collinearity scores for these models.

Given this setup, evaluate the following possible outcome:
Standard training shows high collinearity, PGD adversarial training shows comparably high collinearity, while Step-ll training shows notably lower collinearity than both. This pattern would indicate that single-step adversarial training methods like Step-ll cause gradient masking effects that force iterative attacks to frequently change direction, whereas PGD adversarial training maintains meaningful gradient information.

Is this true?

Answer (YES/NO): NO